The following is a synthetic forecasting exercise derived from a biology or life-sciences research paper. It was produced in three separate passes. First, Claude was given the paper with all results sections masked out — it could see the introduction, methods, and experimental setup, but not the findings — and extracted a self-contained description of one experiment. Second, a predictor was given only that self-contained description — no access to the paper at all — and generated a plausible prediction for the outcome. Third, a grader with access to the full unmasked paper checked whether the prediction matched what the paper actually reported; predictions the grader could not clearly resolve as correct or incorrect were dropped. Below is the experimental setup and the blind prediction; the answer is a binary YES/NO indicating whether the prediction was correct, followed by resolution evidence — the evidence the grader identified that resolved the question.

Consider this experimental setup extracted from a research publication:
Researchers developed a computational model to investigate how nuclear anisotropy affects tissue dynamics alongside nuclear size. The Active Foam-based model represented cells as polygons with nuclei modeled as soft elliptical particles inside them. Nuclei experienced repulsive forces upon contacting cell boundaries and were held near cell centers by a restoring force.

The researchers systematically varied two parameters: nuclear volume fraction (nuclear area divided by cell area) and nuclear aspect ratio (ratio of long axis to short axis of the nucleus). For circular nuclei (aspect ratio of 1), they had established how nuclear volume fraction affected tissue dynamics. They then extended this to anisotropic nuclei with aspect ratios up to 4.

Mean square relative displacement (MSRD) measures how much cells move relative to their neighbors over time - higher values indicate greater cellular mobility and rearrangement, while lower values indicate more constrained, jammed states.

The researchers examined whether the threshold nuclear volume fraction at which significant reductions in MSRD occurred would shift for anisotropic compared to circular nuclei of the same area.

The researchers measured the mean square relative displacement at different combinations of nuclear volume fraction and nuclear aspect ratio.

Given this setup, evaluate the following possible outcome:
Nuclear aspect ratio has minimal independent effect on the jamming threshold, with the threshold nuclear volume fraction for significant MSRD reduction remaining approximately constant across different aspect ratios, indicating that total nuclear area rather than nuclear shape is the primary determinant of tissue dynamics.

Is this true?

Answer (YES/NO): NO